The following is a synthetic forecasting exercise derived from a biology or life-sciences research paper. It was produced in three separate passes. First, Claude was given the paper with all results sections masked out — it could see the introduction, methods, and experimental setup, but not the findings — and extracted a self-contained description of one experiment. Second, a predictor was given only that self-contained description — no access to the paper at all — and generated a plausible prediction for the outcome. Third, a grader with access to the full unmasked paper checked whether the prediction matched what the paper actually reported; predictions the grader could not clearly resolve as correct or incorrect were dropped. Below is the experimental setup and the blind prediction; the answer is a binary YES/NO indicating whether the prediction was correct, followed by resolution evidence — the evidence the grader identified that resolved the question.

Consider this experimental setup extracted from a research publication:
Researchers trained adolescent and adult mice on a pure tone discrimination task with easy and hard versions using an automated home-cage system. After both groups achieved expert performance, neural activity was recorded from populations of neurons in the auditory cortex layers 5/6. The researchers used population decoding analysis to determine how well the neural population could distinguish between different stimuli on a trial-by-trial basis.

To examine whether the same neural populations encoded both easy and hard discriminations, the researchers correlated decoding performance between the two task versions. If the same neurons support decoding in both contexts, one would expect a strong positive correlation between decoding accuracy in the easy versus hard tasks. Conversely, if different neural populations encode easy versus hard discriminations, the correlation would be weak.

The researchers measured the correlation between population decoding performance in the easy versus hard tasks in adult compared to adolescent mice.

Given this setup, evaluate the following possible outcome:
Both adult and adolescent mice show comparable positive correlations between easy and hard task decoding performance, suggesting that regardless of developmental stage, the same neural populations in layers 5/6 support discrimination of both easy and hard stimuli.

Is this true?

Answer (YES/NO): NO